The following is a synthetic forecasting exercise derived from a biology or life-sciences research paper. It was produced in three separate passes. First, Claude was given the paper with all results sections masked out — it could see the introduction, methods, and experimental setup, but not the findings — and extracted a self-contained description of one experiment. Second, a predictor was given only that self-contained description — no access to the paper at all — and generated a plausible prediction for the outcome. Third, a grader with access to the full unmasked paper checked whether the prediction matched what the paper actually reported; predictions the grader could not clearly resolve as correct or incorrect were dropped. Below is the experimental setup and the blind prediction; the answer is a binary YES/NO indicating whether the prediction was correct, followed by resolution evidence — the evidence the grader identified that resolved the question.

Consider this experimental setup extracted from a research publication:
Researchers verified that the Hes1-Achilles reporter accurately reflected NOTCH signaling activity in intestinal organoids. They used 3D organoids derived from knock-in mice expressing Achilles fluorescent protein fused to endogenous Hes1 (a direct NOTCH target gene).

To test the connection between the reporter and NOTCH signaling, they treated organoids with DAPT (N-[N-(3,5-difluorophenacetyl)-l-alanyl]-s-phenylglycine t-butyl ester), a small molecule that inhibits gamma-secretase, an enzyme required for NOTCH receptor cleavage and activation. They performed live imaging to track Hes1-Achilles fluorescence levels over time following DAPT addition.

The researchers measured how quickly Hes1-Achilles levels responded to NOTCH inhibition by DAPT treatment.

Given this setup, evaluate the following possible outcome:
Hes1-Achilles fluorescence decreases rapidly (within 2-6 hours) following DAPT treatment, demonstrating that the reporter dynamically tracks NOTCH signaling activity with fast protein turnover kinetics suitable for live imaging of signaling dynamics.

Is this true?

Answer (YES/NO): NO